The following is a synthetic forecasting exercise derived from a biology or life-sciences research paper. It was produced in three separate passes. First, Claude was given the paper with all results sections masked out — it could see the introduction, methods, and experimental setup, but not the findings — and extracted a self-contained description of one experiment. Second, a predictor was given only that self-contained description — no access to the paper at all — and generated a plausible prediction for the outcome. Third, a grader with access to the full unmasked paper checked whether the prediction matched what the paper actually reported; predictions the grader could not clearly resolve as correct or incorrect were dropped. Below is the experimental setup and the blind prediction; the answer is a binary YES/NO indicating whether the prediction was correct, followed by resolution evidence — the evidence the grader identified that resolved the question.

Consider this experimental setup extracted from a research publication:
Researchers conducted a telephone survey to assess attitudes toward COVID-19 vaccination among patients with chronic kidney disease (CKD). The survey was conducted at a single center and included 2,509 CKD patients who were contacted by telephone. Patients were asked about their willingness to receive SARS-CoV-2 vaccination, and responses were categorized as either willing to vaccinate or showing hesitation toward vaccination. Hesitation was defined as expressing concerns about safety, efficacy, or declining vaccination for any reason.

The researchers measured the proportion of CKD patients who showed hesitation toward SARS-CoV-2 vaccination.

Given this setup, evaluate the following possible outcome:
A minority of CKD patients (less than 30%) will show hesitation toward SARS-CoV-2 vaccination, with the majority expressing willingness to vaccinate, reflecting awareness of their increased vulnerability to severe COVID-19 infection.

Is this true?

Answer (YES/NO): NO